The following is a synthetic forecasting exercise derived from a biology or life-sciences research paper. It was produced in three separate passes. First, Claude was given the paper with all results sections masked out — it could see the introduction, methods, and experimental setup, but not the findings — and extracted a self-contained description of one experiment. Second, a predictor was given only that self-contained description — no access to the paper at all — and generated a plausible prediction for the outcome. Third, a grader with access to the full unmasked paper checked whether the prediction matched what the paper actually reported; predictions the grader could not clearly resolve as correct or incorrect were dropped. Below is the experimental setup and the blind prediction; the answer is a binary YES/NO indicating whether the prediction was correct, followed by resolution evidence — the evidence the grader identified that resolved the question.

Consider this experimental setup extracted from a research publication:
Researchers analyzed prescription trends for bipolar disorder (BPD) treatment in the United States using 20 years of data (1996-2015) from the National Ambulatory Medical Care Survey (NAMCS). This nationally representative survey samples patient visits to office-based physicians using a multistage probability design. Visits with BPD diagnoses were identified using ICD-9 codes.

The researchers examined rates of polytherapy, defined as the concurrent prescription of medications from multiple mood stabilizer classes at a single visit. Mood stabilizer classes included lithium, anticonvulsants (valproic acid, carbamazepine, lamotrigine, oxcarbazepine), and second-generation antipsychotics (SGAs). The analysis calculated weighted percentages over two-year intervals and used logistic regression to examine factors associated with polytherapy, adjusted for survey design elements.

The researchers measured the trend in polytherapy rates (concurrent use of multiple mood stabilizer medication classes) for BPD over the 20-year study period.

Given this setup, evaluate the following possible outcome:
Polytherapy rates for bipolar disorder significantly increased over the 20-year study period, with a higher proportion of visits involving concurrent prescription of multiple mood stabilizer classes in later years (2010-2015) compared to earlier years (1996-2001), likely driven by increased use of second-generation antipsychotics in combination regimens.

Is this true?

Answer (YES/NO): NO